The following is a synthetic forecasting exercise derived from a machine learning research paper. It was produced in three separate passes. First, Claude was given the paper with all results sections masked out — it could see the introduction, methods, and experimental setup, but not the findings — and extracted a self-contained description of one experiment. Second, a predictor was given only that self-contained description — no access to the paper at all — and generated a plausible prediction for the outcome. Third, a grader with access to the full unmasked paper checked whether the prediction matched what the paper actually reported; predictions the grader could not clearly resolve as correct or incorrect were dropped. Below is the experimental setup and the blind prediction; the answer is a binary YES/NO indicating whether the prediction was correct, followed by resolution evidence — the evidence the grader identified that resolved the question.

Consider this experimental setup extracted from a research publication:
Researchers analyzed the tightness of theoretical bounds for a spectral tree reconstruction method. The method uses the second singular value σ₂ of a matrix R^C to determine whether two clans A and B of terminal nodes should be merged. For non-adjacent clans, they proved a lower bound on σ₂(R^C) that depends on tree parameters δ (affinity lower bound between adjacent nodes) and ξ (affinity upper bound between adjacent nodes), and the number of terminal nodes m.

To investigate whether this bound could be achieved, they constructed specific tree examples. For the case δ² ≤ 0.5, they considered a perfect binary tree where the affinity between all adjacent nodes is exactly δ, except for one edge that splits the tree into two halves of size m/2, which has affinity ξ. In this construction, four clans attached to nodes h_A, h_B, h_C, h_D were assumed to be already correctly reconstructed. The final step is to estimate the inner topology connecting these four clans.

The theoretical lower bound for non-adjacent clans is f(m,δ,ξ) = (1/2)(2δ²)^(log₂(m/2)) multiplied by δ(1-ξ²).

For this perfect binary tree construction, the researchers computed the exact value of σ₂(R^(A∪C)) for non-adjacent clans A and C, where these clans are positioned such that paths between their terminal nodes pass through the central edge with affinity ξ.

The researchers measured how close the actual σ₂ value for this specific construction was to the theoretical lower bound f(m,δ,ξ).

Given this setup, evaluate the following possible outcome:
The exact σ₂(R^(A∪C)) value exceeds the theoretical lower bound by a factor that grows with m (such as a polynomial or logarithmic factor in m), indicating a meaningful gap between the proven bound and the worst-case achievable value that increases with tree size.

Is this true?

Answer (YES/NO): NO